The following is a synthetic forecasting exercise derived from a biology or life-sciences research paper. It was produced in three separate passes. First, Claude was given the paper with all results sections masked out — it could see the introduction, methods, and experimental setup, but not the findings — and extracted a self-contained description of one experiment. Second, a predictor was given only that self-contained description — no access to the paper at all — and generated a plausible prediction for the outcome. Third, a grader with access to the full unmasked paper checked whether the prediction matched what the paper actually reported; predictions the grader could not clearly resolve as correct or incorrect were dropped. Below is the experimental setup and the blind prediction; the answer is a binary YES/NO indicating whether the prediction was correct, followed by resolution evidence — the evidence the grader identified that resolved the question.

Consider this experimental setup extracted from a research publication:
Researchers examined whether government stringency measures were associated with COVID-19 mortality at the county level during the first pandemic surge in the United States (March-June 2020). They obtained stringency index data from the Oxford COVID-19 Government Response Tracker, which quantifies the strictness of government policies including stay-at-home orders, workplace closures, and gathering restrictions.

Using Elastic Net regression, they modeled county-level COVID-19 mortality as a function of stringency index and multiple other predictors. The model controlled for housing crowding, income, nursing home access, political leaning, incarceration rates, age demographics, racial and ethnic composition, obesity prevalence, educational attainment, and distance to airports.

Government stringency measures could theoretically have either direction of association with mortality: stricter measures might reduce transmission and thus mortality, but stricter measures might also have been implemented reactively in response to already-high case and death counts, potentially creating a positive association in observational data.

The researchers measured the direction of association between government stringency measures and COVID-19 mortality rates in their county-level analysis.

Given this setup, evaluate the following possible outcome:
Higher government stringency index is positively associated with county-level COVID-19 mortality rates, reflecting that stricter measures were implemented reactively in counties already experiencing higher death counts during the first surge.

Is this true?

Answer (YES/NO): YES